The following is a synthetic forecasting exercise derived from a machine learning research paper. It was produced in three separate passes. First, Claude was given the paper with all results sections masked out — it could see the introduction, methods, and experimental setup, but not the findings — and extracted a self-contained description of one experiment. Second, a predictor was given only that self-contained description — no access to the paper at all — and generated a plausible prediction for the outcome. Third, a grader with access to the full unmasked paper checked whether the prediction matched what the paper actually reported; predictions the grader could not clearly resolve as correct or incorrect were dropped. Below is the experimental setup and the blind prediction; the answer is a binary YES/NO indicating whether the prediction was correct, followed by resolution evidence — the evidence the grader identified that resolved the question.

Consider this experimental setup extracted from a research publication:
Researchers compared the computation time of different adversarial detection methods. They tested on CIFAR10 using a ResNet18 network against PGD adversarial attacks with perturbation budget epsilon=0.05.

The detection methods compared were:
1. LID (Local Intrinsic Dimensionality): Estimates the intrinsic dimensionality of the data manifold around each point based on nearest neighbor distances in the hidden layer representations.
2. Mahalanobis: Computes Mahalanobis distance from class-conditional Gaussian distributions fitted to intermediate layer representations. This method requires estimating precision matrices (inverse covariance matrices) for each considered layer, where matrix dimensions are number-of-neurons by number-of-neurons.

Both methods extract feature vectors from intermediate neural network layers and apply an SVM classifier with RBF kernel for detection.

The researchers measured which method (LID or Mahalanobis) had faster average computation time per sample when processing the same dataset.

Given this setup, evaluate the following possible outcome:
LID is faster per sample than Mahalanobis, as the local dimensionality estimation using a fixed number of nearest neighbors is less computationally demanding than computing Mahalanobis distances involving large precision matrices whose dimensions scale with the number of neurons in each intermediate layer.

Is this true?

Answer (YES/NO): YES